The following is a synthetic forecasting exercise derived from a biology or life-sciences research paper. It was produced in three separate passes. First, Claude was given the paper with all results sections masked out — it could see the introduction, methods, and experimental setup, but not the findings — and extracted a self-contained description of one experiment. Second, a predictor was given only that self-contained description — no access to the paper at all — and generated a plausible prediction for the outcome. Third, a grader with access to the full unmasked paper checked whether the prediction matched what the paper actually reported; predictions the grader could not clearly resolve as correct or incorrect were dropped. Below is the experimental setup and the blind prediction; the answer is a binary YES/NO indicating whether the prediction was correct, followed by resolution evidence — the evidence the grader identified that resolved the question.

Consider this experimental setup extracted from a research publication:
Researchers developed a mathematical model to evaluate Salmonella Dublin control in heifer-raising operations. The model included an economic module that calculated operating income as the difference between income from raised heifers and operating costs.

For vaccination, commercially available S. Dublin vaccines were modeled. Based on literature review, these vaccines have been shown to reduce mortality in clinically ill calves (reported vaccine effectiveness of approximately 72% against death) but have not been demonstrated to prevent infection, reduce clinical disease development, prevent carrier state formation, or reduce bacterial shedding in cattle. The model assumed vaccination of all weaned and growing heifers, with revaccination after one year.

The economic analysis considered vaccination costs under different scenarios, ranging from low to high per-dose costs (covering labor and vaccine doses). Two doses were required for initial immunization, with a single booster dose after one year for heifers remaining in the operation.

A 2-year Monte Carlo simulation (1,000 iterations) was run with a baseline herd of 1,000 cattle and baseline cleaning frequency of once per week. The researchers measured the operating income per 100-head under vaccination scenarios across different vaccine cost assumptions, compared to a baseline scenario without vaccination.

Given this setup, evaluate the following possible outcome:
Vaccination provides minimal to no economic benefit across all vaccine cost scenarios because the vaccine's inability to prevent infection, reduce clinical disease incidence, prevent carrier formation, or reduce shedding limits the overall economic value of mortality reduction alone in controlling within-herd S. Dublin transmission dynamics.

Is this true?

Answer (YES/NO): NO